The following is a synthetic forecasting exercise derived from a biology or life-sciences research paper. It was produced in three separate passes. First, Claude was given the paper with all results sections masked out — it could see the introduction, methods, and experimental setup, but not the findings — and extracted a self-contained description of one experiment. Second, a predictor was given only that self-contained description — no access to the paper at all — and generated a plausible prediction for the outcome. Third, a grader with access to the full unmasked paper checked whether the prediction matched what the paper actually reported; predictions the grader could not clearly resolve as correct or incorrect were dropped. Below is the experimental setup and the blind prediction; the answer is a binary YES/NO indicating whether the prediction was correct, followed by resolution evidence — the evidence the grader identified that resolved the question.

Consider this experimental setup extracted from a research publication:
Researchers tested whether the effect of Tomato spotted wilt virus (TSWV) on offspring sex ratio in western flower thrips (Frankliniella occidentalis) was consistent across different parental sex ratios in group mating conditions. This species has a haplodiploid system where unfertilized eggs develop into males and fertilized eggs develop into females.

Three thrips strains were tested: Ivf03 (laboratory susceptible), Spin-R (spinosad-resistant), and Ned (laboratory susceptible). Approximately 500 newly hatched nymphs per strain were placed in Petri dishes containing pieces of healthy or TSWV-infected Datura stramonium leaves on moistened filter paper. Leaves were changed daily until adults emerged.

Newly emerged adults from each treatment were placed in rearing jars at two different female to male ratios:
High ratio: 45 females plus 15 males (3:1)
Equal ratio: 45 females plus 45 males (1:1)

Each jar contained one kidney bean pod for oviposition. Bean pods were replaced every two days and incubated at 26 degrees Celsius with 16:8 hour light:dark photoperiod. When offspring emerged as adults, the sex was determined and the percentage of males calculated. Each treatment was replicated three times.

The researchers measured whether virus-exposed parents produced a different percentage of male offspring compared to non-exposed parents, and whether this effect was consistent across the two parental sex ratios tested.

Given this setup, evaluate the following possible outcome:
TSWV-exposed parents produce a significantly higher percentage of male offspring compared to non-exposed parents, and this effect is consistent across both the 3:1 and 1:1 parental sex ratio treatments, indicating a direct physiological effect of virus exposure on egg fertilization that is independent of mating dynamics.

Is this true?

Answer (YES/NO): YES